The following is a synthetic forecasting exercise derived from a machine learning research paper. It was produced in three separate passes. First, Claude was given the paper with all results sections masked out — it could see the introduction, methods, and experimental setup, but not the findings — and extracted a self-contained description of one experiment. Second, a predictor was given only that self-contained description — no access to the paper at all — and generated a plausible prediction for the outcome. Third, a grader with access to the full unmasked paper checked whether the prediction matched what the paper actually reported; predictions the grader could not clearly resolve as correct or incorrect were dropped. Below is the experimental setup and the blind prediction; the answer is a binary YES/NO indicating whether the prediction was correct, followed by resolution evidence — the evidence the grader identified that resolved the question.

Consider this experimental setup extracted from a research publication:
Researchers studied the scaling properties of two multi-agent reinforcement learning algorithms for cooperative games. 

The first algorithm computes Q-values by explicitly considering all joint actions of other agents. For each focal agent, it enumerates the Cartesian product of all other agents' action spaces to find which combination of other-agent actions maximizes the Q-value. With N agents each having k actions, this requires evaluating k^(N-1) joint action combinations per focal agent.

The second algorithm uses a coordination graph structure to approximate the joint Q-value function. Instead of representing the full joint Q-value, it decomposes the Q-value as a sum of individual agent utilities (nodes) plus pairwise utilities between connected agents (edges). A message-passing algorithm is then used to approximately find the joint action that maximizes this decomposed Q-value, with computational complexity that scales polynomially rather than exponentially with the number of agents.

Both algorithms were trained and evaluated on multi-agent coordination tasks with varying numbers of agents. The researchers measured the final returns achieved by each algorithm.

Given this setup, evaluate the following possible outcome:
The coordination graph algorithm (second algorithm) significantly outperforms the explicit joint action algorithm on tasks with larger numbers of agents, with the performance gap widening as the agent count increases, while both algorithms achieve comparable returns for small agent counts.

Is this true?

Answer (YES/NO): NO